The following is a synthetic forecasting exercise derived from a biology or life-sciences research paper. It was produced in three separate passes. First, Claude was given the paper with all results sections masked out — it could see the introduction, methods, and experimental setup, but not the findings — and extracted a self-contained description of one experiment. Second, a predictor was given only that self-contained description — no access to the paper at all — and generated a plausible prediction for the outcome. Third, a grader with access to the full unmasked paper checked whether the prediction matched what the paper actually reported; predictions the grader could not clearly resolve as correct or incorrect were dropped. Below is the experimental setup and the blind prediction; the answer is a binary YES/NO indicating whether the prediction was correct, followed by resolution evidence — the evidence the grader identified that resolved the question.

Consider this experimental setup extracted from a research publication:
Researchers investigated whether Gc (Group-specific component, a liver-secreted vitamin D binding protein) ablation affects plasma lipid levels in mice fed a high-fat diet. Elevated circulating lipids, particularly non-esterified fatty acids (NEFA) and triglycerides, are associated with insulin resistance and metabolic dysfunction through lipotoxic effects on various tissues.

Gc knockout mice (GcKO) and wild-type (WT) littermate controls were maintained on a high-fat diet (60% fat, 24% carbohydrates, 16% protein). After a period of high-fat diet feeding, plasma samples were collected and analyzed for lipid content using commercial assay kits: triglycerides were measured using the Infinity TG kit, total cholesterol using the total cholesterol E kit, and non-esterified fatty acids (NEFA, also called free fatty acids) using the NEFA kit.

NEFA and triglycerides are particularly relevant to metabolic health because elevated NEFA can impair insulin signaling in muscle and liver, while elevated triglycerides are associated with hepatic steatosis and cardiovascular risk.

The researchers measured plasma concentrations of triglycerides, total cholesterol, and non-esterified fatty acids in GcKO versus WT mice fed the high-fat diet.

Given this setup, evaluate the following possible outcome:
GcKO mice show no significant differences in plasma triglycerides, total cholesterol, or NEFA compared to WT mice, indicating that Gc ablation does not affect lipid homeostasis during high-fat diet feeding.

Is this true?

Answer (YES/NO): NO